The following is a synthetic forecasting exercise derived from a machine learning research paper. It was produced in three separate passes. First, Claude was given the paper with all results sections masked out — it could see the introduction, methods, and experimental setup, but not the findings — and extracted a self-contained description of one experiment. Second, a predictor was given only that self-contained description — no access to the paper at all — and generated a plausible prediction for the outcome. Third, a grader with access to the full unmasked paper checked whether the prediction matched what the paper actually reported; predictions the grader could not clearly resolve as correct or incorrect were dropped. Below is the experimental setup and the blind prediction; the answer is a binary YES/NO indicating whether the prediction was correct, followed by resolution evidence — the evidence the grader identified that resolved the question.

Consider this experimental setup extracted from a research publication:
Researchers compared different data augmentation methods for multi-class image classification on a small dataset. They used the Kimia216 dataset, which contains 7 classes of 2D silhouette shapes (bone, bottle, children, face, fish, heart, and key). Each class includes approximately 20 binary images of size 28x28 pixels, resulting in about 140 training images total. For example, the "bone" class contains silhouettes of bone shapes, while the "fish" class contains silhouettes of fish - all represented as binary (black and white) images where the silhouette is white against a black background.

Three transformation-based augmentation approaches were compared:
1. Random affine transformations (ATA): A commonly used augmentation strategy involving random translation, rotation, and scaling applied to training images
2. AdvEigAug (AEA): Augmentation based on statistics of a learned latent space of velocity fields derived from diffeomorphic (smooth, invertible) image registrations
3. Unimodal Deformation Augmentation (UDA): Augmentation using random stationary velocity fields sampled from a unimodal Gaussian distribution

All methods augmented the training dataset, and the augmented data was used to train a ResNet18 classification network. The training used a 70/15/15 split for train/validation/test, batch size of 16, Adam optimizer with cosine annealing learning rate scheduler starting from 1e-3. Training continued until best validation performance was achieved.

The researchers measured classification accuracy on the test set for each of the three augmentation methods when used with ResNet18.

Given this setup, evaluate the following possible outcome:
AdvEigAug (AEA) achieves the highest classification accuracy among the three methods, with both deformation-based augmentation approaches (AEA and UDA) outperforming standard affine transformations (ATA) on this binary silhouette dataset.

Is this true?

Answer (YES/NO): NO